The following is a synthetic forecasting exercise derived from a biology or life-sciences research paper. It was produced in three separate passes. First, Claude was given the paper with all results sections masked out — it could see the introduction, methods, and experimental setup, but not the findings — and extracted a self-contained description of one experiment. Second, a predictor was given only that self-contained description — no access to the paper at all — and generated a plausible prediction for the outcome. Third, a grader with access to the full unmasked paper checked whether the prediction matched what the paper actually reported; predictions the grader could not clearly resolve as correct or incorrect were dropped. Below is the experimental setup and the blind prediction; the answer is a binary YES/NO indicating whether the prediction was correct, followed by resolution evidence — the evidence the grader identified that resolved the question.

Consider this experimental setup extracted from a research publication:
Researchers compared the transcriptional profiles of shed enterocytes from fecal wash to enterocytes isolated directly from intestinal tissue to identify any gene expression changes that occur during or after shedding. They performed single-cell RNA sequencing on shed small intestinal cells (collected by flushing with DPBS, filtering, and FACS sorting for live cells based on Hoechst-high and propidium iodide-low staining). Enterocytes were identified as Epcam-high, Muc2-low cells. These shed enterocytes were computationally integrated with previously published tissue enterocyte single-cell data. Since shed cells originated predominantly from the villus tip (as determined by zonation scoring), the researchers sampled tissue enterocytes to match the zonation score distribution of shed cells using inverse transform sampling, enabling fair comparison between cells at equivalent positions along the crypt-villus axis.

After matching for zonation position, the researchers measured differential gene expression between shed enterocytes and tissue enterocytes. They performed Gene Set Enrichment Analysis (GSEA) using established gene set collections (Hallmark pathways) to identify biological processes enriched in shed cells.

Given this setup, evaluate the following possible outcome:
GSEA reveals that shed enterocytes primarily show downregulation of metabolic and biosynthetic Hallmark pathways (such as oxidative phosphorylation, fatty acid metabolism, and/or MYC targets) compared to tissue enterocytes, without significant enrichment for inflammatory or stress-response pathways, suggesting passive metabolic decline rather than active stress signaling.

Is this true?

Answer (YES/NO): NO